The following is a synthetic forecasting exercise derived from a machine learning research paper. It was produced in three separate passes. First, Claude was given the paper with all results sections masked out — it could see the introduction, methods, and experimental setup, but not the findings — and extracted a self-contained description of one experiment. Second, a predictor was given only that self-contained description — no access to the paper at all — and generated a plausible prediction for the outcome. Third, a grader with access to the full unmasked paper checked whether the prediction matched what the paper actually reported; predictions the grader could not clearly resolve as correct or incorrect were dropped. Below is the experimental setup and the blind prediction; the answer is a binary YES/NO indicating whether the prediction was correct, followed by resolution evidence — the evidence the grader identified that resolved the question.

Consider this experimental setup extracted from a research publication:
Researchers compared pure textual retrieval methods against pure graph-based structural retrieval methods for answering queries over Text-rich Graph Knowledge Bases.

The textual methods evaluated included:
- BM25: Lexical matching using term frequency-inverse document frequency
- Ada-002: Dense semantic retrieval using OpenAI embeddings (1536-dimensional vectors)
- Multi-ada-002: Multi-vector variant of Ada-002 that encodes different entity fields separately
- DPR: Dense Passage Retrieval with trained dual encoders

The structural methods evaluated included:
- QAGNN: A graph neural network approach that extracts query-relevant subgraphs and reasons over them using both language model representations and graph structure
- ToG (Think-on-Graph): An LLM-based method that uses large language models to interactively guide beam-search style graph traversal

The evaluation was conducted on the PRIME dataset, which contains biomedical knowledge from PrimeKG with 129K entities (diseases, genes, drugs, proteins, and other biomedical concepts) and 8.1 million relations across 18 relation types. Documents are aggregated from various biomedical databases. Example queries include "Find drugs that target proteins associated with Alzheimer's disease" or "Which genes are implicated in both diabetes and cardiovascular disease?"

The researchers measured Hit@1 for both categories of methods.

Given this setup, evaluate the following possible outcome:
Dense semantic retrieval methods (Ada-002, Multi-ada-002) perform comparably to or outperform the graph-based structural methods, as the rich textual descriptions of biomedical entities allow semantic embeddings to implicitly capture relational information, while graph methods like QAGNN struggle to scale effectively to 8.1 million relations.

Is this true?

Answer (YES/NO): YES